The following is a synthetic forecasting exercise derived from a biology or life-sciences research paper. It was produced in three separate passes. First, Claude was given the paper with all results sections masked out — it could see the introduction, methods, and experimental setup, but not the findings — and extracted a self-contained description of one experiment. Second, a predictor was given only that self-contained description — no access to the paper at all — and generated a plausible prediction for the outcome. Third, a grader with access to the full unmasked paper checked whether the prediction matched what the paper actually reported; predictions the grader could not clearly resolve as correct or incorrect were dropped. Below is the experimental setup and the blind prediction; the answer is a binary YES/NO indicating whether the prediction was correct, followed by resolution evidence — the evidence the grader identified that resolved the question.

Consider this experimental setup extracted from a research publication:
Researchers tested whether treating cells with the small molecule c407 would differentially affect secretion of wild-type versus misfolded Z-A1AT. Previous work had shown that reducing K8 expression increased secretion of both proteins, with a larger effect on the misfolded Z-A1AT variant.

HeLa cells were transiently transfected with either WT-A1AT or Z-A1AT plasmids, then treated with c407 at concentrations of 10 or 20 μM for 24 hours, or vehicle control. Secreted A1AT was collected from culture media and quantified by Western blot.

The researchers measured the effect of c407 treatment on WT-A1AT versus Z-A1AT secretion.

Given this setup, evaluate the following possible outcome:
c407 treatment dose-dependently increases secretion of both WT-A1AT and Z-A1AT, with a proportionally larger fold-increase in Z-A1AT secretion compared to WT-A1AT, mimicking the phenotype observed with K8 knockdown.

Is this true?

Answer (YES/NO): NO